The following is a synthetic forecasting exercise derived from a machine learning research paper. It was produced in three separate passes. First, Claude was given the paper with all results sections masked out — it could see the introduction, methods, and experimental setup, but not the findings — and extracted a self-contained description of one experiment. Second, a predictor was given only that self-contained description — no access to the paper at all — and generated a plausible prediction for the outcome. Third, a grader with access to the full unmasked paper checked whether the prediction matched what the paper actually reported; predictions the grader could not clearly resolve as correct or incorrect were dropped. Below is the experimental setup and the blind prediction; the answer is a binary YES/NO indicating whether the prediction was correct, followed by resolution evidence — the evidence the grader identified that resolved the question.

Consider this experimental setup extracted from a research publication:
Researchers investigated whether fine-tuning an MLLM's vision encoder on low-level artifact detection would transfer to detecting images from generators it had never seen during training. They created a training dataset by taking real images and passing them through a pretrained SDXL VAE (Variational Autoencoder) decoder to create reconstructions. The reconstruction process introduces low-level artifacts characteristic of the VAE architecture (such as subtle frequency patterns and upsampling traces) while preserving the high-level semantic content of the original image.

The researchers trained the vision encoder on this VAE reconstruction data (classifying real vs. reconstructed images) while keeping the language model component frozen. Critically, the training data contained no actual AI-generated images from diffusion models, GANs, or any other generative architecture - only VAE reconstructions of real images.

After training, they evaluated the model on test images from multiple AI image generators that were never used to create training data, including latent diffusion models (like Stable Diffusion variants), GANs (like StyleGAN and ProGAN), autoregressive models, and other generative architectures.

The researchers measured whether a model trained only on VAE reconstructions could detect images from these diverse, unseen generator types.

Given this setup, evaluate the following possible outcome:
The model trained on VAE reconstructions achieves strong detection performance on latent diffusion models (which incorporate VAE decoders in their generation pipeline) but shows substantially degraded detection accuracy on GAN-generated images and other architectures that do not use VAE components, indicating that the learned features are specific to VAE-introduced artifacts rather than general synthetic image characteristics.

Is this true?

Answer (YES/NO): NO